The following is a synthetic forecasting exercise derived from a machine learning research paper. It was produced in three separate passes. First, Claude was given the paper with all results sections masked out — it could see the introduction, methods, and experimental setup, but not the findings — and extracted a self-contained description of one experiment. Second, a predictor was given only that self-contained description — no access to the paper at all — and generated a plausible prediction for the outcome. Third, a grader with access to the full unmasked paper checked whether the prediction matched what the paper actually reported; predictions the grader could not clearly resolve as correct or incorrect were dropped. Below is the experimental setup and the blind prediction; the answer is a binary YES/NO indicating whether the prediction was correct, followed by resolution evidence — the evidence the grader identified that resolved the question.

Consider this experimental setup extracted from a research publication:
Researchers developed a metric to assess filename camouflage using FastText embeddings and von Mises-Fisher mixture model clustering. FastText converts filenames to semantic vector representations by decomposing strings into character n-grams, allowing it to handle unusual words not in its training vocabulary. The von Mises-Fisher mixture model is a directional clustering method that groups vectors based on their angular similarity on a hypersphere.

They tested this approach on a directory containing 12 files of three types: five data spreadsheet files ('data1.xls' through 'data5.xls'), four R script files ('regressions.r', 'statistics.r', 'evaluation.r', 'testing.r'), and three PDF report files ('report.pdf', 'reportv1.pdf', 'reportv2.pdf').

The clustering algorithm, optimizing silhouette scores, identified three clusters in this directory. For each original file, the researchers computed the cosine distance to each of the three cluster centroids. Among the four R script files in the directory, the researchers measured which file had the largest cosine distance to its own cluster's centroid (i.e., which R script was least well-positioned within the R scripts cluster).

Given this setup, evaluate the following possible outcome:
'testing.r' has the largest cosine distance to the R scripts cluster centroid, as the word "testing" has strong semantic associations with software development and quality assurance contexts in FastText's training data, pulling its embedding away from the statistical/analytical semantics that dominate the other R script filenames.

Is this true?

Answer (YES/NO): YES